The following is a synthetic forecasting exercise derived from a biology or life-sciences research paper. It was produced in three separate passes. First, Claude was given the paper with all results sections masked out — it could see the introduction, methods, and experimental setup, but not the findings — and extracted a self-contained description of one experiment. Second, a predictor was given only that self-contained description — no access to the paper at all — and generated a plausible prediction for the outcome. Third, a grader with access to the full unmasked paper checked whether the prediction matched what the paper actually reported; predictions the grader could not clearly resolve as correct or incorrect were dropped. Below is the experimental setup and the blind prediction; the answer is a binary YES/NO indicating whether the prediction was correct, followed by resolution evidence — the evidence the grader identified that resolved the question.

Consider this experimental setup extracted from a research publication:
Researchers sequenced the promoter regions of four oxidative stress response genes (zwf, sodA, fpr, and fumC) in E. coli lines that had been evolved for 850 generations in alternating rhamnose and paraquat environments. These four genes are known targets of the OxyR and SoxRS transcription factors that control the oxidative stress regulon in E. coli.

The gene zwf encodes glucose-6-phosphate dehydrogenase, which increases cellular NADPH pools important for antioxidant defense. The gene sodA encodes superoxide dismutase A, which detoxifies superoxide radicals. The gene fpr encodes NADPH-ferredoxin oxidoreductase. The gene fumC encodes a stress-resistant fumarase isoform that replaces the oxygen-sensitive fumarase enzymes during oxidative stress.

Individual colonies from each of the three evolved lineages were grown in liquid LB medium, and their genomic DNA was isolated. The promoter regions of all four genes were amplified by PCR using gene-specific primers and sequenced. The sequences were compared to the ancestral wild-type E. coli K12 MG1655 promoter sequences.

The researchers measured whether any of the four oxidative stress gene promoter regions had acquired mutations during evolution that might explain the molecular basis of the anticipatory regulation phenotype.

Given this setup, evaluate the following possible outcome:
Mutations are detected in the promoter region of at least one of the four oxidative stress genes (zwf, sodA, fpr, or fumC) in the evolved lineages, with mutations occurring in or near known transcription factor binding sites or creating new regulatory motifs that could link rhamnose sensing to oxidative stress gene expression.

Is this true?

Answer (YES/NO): NO